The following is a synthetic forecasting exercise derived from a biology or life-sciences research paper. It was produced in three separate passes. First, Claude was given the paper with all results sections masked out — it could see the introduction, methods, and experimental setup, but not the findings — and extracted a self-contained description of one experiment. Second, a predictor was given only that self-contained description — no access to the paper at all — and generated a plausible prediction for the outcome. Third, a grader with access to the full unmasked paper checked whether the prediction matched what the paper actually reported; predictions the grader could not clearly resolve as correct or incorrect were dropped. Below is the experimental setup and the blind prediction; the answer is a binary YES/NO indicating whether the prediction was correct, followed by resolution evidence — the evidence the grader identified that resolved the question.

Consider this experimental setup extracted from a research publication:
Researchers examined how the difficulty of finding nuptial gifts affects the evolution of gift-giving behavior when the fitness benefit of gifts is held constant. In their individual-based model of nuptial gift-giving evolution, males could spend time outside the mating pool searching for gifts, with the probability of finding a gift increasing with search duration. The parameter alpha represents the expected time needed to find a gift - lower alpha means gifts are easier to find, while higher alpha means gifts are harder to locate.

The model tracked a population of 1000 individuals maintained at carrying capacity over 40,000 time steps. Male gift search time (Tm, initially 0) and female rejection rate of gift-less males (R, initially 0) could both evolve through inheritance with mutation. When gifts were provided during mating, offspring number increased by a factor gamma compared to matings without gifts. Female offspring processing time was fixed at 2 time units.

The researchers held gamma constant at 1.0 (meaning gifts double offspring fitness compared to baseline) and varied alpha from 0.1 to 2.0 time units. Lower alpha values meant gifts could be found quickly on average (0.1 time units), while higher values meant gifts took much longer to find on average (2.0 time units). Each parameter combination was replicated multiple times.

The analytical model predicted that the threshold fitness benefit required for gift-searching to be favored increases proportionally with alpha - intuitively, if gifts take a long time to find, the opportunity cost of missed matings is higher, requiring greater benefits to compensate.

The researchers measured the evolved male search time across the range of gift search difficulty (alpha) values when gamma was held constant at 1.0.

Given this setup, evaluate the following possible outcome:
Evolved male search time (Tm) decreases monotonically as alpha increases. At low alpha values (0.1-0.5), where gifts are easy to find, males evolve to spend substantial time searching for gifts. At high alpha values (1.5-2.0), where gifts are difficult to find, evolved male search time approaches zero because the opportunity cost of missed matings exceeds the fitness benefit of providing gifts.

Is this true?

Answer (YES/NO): NO